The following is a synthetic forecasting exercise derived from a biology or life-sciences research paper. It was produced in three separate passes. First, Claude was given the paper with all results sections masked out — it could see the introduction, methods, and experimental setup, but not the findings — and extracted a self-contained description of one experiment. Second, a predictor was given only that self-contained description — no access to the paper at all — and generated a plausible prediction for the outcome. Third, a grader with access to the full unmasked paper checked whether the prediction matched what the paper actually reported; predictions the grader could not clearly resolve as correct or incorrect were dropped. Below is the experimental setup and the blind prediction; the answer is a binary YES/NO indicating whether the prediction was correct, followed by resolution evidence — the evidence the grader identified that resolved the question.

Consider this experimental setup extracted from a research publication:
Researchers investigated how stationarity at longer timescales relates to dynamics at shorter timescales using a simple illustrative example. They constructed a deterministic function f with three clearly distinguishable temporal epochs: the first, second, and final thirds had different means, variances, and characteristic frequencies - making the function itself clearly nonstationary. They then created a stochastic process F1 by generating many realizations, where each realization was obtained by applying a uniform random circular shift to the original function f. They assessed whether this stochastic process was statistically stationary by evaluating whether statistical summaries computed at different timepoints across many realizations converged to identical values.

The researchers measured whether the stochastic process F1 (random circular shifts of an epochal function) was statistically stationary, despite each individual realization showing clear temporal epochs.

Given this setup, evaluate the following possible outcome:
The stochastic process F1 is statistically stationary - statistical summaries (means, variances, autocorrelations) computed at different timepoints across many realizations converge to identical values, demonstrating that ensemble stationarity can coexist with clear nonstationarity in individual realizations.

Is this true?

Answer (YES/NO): YES